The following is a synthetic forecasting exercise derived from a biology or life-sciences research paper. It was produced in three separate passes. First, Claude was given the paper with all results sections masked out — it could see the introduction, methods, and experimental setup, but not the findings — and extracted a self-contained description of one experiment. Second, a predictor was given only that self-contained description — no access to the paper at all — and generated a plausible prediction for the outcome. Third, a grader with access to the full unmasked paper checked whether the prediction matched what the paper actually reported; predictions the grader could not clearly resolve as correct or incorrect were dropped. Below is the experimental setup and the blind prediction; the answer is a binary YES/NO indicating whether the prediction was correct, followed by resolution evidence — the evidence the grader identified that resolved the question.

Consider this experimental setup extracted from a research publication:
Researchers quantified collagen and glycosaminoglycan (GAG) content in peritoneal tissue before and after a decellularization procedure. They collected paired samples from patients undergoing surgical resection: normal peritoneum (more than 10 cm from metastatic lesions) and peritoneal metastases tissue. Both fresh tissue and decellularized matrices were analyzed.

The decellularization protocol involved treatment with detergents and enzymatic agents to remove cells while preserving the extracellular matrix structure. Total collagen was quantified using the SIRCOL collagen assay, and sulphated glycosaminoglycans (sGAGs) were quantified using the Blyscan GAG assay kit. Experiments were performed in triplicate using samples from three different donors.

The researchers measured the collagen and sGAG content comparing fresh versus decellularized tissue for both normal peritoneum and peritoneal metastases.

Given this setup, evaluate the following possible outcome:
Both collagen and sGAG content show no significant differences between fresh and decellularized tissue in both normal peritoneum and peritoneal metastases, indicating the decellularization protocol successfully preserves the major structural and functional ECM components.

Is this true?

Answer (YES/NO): NO